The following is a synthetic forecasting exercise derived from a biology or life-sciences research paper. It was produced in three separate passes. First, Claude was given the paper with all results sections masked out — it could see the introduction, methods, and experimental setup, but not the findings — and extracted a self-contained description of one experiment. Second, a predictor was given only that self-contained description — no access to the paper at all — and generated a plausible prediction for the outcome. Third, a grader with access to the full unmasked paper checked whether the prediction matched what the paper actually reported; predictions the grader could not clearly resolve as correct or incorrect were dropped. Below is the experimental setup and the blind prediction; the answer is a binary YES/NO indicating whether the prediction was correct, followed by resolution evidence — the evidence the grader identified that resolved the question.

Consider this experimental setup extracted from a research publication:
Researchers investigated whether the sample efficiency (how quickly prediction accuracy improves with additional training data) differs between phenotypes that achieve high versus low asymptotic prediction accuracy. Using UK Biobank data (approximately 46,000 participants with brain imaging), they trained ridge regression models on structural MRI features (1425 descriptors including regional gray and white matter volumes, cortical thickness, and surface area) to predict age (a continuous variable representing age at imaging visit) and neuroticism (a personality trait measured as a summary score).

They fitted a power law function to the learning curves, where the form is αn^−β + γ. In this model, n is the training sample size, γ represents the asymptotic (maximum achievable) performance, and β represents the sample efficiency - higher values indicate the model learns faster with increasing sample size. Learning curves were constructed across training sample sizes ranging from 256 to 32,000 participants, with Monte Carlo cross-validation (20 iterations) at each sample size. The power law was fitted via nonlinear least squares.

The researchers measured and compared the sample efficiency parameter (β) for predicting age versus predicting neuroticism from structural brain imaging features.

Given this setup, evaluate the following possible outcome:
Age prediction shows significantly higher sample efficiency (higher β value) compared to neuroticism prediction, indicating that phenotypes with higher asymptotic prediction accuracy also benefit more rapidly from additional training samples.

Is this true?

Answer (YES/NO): YES